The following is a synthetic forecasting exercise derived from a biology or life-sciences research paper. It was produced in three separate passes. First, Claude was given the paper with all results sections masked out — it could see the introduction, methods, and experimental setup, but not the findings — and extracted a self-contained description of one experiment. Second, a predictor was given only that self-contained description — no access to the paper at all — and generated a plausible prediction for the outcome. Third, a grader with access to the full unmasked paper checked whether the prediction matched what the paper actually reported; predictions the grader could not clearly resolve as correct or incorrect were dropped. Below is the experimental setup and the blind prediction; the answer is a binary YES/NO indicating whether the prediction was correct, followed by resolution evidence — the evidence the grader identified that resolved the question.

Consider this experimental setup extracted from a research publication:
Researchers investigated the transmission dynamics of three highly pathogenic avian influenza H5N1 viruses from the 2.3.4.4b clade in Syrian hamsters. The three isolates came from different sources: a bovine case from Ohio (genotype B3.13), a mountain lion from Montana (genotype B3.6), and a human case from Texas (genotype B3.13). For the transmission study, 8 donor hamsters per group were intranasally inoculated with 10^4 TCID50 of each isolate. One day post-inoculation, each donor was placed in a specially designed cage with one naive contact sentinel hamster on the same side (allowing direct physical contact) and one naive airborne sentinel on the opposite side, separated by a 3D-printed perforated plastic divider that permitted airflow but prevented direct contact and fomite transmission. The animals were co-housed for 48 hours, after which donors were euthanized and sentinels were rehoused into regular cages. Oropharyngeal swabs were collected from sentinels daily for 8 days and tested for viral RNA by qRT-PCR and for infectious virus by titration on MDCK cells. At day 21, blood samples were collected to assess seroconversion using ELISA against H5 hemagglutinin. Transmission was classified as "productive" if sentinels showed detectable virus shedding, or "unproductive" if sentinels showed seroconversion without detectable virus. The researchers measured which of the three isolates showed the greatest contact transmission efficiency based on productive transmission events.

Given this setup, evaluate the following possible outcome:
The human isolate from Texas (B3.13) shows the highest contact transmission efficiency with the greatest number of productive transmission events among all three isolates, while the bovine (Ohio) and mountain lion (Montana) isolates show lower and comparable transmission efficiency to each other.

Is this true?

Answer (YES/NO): YES